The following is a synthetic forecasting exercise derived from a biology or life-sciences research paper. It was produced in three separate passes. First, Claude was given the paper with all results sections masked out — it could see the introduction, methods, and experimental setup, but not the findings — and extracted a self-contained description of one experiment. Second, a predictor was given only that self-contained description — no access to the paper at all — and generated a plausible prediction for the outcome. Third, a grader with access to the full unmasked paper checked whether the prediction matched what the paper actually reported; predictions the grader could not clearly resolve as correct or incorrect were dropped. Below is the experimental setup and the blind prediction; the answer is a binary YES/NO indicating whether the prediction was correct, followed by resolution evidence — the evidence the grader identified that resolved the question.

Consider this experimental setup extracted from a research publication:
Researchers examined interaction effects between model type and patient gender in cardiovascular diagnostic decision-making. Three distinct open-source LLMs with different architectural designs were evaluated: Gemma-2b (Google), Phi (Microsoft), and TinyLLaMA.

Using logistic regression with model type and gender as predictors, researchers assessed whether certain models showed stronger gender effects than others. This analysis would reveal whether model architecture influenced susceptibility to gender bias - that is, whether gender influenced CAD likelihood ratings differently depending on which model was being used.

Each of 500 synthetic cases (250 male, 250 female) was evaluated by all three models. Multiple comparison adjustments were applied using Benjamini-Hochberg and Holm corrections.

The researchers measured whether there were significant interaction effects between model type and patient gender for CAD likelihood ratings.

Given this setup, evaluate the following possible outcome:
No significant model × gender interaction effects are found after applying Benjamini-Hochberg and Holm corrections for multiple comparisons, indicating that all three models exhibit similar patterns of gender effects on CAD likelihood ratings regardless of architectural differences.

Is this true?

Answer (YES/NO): YES